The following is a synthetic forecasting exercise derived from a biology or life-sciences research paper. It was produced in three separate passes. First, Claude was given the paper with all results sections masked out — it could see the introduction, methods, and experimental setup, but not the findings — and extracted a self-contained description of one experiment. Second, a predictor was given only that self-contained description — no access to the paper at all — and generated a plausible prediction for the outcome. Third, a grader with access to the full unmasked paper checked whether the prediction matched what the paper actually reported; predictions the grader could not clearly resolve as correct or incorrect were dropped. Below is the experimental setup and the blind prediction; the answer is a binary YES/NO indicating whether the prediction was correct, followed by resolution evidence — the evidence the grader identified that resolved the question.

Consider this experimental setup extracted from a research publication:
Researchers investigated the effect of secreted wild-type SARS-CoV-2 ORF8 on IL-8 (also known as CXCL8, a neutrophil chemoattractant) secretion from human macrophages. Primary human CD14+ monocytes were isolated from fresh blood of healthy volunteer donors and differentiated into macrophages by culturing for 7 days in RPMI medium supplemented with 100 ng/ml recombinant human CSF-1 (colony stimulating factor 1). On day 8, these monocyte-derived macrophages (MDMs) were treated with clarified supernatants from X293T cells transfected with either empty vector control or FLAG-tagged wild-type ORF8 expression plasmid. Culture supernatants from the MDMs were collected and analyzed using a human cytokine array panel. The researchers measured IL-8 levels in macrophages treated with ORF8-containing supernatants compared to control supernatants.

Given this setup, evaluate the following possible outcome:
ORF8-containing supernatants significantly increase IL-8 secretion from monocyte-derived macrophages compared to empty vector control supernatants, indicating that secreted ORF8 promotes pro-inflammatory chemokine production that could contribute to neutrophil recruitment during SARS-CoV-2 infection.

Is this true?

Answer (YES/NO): NO